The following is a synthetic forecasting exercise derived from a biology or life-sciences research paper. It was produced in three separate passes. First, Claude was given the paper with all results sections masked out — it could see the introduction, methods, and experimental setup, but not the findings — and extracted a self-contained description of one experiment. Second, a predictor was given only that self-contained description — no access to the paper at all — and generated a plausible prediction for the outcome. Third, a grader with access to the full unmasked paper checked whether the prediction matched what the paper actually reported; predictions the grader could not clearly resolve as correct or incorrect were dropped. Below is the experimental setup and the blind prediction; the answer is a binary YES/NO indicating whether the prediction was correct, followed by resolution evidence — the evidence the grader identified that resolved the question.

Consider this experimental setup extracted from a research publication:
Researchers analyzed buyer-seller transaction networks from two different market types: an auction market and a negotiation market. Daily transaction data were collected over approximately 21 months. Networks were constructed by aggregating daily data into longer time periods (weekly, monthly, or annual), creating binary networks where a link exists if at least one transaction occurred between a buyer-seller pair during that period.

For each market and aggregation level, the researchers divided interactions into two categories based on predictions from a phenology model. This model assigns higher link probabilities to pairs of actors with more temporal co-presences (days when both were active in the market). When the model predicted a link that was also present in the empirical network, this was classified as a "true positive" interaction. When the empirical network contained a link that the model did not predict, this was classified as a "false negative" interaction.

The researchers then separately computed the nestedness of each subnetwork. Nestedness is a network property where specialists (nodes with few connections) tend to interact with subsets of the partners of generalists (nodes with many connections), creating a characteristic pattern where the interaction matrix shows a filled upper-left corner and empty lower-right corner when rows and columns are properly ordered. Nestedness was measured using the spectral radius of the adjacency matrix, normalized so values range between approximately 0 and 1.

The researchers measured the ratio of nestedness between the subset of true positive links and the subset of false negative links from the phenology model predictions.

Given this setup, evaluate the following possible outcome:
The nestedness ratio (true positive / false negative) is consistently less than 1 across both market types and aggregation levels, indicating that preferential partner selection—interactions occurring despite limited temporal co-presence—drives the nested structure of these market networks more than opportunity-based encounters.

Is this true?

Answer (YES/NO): NO